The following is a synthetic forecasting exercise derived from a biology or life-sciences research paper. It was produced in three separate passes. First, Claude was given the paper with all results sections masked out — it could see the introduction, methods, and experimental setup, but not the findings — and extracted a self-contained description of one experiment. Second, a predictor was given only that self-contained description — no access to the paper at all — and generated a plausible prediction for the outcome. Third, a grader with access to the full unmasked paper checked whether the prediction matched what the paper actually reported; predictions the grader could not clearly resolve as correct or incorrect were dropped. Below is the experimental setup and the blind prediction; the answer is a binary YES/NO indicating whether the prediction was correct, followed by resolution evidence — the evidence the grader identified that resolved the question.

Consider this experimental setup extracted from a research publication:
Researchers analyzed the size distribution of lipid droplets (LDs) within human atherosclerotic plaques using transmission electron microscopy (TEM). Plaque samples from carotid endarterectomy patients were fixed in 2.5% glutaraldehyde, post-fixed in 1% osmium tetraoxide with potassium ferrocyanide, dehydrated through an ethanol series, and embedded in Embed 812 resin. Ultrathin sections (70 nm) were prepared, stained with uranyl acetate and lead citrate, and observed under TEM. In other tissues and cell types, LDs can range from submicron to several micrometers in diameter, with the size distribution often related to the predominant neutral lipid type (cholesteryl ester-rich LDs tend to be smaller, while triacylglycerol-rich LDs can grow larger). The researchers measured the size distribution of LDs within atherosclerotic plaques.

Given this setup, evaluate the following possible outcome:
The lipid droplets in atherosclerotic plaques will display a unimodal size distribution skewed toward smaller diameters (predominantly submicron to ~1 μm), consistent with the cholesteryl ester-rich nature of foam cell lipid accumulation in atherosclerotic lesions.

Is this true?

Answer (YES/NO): NO